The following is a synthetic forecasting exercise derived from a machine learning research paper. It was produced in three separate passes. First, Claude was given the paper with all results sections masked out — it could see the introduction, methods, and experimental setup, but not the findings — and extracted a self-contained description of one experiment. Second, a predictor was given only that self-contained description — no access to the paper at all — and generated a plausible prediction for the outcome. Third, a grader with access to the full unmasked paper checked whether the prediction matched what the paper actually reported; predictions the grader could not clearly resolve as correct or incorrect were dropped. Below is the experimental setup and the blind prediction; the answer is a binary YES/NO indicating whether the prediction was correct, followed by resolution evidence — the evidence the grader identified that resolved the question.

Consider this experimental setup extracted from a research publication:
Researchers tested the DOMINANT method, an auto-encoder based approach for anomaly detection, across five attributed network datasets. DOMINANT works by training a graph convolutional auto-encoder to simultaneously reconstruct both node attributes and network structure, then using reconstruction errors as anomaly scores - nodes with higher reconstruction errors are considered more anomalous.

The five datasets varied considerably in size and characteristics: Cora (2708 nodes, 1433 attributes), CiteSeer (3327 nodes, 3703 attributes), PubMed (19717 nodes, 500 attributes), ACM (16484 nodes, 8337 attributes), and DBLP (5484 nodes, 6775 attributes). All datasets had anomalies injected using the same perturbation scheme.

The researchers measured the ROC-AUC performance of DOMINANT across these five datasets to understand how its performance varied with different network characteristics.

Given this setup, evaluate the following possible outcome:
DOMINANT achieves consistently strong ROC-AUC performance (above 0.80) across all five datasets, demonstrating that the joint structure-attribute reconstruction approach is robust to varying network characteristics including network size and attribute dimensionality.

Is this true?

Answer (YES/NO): NO